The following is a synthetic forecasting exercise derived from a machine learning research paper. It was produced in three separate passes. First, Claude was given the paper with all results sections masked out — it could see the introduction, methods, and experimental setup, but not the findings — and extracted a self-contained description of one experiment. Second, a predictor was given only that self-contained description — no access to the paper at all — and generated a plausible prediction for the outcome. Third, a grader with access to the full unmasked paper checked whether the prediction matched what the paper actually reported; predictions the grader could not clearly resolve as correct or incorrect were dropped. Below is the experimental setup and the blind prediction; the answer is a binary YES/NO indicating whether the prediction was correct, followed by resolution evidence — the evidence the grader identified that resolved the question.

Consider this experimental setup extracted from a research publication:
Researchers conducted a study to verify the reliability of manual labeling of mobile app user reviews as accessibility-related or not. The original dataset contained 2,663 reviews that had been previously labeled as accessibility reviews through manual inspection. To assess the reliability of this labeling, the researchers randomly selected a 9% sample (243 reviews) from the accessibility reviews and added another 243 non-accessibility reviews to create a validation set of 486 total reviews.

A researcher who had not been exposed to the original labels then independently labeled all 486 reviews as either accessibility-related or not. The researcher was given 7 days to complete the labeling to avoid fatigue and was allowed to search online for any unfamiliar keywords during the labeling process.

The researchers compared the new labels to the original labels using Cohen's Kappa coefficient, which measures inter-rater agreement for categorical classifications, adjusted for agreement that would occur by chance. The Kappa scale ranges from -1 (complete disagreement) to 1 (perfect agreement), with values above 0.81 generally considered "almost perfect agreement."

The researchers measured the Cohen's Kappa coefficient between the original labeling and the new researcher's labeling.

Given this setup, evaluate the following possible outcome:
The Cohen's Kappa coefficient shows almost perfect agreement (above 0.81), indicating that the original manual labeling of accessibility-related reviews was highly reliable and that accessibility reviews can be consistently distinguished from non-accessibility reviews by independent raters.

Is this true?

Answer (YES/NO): YES